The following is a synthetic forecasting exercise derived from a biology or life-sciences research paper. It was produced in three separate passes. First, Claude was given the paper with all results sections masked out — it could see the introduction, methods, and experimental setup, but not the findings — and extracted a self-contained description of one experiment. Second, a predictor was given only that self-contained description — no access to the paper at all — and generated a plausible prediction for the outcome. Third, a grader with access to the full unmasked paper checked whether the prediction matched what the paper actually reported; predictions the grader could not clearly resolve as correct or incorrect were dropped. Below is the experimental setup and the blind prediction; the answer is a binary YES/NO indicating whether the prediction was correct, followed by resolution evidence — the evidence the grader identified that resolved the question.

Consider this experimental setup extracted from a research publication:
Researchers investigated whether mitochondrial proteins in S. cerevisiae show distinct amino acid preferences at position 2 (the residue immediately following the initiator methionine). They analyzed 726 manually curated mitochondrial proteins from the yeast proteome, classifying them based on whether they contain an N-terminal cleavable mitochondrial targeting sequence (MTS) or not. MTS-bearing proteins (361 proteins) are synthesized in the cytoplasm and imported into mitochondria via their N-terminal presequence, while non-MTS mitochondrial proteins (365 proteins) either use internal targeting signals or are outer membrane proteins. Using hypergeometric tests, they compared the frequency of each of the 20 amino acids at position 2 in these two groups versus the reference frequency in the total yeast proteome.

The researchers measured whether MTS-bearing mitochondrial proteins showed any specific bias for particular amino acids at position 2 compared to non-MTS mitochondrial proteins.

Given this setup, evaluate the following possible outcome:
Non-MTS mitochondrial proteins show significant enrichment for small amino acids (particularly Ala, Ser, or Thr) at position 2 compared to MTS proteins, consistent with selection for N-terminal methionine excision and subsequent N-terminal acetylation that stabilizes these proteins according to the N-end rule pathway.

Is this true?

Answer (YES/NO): NO